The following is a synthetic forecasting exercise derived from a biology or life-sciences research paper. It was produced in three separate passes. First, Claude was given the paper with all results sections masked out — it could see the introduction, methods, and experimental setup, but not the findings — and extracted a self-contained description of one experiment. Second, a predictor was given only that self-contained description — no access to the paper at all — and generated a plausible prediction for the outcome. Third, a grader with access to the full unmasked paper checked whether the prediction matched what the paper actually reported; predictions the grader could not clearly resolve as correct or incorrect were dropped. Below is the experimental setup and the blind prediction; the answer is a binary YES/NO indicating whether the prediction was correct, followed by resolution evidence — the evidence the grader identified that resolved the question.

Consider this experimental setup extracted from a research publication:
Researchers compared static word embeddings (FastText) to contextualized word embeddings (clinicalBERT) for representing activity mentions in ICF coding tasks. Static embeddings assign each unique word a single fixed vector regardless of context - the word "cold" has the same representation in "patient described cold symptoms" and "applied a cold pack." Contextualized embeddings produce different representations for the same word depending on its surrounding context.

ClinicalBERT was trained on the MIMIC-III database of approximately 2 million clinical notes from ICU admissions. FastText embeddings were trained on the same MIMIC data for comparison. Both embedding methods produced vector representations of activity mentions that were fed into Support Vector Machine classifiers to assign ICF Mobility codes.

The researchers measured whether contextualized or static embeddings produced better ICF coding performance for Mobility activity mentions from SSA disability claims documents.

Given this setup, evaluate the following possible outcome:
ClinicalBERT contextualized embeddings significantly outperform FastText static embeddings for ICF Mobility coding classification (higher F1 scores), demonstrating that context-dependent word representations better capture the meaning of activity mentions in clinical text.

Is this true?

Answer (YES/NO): NO